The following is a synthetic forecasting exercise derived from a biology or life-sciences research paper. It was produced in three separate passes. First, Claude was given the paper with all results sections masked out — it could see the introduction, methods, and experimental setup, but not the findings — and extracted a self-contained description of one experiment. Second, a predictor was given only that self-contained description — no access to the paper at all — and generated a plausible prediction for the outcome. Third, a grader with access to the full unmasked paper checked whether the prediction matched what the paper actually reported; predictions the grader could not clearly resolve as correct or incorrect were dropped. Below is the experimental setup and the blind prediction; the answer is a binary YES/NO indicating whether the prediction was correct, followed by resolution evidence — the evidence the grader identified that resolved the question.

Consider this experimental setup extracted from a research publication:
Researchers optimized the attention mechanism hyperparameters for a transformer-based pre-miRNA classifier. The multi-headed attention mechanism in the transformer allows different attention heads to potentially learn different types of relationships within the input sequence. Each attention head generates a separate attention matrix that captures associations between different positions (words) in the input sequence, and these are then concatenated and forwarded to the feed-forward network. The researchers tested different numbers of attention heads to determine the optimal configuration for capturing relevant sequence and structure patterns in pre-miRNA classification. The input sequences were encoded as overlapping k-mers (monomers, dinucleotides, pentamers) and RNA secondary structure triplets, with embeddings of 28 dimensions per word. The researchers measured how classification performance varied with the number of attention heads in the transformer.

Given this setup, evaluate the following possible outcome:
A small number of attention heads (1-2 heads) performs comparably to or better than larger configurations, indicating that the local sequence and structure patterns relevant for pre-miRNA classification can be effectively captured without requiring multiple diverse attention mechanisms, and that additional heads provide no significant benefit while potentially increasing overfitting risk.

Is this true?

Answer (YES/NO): NO